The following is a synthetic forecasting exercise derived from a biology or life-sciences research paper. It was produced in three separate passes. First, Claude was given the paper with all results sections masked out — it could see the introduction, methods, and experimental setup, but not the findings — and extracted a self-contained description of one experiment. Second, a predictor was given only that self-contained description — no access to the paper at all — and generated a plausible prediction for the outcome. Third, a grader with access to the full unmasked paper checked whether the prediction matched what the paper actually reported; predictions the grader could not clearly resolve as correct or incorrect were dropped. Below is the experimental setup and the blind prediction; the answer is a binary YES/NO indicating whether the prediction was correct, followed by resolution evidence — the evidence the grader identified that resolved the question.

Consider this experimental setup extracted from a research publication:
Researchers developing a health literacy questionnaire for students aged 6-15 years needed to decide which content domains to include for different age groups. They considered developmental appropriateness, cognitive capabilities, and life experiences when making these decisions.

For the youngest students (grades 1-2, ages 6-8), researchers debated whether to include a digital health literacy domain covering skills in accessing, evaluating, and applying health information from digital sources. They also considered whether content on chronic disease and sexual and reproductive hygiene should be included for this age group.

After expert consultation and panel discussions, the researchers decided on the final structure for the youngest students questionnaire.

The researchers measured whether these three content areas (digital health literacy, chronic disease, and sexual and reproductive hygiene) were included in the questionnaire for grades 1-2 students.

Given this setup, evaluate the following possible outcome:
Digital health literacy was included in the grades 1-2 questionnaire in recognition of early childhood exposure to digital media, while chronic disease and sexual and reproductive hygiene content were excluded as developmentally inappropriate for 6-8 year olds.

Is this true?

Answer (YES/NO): NO